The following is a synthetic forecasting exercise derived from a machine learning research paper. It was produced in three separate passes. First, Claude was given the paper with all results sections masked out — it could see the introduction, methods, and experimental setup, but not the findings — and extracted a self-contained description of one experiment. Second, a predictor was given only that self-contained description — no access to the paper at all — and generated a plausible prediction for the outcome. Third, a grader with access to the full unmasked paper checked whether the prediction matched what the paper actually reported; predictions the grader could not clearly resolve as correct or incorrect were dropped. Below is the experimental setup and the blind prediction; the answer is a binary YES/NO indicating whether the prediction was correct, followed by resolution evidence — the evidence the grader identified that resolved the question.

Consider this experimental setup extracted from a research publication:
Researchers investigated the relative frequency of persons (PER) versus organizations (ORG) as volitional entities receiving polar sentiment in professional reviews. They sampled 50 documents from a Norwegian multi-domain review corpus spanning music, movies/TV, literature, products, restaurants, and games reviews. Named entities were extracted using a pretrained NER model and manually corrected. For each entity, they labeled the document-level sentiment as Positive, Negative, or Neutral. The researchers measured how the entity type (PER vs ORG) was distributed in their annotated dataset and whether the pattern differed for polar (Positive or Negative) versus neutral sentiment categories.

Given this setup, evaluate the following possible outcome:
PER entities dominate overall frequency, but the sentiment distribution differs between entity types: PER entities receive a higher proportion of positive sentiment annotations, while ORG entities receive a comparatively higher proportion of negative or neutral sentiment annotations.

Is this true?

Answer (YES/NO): NO